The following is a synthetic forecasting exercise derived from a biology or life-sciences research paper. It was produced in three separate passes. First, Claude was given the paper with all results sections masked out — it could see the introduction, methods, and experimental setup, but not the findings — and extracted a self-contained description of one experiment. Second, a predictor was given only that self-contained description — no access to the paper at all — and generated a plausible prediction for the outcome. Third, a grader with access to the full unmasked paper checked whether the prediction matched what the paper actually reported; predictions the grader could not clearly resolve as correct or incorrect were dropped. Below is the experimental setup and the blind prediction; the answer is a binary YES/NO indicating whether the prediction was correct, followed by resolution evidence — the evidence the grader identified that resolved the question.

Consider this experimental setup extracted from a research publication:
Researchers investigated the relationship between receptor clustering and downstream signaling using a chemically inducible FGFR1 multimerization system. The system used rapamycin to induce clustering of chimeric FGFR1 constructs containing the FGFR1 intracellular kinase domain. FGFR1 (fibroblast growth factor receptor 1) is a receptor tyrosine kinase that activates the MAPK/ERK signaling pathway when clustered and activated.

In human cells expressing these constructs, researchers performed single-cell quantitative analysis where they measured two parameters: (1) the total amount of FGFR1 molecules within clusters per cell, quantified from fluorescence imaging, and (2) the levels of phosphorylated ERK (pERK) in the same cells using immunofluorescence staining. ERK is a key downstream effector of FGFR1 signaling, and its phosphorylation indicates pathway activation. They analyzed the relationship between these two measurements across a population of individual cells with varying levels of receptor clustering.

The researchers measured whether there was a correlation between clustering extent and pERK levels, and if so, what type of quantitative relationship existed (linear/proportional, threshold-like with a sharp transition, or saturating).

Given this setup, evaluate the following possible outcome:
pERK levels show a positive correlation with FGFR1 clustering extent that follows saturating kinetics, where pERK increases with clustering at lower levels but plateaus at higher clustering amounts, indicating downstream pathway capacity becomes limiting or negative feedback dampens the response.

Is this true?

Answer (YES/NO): NO